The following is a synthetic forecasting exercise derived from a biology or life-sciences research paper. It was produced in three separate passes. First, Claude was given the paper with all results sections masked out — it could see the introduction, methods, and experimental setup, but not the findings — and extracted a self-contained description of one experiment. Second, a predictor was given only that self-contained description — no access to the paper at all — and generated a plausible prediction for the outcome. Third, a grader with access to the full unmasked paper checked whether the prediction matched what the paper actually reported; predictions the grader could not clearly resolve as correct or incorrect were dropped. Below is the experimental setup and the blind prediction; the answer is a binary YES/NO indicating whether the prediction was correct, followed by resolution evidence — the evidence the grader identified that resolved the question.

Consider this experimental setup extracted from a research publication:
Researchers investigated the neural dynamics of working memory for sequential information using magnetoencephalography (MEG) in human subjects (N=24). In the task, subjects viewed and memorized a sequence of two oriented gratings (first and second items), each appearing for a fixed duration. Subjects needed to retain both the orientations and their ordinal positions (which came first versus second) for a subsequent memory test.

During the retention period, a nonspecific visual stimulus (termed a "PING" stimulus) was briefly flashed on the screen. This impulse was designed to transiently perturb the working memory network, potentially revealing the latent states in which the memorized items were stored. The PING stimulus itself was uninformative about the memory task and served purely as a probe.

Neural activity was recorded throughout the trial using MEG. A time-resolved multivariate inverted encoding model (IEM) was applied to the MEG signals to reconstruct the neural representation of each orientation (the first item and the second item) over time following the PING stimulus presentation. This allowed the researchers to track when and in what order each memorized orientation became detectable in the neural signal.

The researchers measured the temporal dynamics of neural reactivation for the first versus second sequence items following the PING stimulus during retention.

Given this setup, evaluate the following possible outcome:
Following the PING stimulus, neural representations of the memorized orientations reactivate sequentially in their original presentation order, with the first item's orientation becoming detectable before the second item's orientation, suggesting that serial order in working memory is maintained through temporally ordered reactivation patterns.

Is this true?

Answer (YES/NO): NO